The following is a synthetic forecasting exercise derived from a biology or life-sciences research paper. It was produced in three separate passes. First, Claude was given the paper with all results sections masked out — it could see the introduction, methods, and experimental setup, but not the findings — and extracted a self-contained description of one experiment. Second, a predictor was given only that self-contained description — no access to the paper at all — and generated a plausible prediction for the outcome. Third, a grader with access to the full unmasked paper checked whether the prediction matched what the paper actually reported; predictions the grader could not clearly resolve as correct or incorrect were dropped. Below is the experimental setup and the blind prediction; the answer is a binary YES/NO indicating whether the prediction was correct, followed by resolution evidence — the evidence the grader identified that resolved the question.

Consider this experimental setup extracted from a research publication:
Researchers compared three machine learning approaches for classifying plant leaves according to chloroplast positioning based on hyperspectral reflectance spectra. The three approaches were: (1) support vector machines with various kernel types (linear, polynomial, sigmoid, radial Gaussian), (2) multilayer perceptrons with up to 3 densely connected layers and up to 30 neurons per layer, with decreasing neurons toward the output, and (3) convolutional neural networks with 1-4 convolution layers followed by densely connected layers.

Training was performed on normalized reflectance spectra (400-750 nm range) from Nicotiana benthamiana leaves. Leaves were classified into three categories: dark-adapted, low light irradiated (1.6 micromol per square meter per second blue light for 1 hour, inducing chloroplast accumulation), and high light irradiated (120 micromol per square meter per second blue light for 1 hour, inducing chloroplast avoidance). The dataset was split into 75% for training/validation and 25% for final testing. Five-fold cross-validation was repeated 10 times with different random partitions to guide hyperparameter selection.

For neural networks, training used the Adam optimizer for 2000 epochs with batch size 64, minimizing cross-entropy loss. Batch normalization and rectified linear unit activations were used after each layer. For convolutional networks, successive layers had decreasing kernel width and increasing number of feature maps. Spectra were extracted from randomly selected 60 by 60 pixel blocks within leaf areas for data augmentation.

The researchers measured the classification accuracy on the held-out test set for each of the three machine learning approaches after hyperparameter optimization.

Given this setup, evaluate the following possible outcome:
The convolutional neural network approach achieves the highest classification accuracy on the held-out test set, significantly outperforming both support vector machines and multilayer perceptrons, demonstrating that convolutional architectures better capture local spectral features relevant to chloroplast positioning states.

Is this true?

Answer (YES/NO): NO